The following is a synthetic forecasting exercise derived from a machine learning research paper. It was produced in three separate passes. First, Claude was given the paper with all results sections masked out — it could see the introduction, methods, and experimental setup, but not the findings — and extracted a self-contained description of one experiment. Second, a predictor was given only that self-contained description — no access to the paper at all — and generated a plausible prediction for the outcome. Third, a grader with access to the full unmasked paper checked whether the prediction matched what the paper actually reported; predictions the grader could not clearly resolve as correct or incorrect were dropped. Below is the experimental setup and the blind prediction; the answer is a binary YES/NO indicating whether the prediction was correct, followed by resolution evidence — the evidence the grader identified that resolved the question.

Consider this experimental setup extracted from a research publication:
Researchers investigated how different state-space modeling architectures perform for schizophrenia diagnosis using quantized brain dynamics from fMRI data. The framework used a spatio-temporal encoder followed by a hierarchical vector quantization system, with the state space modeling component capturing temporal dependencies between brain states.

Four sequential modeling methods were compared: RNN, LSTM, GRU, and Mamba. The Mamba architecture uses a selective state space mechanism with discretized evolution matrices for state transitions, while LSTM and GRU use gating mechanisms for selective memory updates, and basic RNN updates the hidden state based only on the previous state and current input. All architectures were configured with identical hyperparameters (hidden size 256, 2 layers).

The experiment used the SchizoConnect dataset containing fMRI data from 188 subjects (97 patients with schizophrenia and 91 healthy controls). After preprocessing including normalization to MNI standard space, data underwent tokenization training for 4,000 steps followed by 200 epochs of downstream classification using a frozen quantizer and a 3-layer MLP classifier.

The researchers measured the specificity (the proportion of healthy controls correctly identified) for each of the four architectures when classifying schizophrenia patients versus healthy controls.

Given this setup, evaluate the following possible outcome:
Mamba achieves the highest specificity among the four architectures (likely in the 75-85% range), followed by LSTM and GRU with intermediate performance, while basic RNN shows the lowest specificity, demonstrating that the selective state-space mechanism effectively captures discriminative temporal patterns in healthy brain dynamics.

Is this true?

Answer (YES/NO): YES